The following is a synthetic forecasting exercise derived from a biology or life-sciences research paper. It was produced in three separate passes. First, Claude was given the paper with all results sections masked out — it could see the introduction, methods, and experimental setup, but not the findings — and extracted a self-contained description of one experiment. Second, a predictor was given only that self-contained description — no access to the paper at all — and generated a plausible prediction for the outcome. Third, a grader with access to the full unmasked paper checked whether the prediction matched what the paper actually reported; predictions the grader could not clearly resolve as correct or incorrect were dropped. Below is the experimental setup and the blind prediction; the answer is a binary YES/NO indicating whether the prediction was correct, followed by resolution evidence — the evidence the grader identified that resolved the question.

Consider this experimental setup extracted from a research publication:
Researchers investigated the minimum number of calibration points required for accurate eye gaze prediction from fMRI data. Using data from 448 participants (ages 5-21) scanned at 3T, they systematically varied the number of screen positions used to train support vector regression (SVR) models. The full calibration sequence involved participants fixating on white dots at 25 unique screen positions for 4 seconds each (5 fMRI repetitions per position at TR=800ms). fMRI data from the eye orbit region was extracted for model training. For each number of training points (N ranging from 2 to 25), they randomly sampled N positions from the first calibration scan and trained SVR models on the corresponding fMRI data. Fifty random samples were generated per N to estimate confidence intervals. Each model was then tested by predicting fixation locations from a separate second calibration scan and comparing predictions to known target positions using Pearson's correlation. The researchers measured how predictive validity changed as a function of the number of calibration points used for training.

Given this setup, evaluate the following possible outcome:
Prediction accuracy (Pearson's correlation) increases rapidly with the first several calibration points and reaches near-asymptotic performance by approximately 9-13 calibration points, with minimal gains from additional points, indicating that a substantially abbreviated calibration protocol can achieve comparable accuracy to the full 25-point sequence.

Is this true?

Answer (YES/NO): YES